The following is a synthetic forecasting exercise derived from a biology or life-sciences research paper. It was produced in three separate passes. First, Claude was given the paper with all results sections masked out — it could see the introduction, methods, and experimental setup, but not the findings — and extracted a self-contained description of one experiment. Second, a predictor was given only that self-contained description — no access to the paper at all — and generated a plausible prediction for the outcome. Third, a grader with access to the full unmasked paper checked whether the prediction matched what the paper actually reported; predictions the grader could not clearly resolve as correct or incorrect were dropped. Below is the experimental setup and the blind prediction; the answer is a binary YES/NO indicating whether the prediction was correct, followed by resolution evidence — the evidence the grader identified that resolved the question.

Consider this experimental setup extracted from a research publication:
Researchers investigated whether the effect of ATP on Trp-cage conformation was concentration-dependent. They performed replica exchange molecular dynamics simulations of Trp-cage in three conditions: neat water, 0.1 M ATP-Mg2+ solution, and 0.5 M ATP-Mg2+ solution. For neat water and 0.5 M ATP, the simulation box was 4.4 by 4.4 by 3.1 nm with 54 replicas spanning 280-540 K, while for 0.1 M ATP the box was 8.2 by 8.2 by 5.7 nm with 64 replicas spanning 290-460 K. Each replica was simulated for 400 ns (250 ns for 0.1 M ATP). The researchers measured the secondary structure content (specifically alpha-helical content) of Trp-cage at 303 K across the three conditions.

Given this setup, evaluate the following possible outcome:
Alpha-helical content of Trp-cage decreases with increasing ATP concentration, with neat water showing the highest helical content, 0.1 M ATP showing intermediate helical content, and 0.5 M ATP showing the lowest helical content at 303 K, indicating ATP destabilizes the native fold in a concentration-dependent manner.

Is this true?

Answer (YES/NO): YES